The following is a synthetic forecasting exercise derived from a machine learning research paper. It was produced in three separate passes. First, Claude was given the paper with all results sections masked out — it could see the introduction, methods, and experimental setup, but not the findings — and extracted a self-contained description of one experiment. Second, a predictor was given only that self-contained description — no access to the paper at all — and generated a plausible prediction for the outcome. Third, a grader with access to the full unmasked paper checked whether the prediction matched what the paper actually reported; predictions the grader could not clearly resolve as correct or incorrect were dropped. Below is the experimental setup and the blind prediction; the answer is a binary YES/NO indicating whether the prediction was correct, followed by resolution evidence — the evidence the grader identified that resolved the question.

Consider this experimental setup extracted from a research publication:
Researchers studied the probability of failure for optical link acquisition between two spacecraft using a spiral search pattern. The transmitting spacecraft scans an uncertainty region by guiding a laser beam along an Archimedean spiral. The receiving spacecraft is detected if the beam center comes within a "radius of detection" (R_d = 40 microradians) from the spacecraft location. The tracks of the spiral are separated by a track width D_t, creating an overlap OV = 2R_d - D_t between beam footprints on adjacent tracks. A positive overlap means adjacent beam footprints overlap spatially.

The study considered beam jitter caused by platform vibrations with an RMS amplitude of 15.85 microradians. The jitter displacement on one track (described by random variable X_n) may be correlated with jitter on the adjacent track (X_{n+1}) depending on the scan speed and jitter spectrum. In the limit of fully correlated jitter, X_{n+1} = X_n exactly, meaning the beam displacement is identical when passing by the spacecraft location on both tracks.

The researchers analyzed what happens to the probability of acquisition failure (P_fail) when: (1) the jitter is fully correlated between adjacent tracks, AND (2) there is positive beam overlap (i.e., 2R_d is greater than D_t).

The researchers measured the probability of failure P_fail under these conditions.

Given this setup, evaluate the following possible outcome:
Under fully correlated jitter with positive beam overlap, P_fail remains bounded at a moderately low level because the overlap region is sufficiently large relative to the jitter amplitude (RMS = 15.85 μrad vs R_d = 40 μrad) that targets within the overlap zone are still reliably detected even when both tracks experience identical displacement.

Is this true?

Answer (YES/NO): NO